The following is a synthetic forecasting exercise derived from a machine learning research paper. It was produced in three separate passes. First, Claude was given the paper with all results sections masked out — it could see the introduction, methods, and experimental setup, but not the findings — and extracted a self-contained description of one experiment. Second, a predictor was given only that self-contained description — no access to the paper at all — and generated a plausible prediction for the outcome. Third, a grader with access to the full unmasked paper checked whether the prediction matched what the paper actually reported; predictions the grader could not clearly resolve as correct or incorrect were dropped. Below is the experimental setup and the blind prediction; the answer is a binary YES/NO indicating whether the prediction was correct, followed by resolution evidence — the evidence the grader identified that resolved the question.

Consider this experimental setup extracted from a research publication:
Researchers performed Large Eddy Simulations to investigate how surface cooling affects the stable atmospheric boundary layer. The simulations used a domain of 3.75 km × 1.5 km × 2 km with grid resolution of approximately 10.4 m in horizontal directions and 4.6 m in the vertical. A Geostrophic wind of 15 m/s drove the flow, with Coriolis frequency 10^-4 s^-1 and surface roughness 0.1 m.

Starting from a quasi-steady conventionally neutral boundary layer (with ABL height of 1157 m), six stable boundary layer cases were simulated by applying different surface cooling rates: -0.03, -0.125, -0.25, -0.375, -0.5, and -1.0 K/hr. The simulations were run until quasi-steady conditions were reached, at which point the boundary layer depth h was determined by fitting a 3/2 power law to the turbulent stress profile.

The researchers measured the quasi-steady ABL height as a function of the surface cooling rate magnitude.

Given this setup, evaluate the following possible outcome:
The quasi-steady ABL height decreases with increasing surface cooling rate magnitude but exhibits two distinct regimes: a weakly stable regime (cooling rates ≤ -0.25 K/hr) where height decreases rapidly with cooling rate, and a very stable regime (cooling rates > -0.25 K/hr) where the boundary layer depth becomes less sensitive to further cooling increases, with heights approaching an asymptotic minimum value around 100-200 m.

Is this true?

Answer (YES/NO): NO